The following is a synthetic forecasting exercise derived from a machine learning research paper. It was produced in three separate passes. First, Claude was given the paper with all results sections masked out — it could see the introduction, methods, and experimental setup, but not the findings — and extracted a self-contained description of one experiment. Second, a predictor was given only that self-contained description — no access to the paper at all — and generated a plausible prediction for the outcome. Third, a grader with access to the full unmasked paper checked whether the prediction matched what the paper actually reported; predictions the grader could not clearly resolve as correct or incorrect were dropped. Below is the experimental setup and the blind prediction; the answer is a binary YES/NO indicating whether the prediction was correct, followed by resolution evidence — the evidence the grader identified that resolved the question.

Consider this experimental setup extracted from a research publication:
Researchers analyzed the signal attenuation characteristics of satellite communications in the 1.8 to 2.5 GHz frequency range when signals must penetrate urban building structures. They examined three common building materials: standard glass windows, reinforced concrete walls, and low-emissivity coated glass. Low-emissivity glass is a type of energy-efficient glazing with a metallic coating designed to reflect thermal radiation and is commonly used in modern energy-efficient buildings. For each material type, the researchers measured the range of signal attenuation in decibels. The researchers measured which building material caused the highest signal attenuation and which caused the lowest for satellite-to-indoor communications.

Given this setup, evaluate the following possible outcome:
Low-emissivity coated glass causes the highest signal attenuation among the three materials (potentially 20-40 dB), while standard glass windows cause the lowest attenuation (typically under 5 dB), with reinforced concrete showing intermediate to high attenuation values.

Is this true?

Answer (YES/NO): NO